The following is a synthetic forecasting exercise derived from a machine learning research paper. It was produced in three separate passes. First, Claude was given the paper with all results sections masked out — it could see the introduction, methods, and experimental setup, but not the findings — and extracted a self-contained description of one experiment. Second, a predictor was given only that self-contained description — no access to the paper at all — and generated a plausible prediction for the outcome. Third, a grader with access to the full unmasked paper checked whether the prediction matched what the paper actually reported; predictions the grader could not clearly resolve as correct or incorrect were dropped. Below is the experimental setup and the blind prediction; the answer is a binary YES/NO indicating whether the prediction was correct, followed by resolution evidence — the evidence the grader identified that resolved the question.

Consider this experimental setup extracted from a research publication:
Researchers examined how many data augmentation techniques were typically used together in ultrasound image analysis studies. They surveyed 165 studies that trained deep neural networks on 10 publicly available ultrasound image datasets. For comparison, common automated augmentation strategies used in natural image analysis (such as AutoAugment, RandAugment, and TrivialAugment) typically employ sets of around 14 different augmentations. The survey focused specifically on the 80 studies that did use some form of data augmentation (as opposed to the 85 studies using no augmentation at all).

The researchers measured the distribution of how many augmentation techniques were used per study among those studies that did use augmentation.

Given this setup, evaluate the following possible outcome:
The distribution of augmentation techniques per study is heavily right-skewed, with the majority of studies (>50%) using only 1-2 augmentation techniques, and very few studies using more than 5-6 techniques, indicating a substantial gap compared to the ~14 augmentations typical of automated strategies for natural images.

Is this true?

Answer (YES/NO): NO